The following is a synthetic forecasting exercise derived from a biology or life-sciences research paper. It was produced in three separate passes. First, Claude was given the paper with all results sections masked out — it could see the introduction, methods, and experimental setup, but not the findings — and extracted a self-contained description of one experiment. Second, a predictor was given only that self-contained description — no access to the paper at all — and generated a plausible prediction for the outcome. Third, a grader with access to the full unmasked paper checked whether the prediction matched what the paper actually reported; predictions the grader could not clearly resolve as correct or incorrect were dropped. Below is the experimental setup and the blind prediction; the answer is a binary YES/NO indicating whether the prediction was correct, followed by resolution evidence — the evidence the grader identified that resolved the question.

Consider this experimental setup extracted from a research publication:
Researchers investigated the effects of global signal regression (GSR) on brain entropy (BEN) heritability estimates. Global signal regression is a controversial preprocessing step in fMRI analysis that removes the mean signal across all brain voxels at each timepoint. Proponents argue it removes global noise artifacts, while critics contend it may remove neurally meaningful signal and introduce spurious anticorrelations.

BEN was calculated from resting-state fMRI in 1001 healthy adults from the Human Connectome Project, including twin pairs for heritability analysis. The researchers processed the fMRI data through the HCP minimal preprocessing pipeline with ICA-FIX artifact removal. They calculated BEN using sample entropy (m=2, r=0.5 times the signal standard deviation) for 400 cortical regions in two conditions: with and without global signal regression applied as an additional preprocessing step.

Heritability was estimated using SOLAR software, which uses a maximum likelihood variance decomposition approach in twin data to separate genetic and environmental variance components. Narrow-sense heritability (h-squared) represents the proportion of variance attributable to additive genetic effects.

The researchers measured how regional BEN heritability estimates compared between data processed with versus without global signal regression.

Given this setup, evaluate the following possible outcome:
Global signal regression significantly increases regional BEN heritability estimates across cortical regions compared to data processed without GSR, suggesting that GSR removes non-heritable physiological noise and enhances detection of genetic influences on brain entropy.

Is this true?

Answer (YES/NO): NO